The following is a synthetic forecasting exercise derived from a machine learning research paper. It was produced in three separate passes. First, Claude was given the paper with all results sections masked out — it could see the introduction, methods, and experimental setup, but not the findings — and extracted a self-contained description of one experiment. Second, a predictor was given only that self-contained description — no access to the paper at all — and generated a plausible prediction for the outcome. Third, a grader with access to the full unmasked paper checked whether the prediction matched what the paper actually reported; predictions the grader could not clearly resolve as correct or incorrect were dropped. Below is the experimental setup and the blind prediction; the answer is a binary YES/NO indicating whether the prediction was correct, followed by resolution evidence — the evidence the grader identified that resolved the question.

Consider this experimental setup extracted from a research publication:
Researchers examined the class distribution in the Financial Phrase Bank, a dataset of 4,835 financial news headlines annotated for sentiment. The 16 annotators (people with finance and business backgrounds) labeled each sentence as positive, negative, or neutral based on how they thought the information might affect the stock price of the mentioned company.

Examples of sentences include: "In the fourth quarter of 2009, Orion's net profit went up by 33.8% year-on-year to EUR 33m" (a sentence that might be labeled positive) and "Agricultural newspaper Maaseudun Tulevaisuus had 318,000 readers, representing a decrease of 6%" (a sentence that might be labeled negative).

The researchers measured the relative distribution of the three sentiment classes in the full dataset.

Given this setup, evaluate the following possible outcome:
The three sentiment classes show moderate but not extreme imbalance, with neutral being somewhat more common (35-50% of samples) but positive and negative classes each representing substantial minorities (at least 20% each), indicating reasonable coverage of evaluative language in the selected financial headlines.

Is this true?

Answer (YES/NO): NO